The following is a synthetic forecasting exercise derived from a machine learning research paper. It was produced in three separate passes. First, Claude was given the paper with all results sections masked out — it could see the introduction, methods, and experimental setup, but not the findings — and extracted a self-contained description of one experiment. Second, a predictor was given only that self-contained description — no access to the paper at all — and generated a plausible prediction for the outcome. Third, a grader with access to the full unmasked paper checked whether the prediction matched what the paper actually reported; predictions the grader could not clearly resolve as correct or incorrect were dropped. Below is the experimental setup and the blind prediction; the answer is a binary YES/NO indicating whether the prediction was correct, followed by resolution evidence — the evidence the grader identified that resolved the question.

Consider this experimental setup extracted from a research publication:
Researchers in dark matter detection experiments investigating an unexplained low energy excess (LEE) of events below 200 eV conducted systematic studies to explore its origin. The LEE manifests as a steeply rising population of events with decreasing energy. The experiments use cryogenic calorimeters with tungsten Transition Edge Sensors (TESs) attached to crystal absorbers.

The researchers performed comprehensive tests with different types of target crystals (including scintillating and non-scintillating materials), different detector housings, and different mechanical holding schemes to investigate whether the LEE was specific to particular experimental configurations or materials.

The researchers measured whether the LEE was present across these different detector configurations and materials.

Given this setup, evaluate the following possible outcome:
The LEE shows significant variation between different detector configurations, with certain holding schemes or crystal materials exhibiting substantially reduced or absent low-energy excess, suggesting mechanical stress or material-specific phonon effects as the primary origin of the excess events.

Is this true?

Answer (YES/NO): NO